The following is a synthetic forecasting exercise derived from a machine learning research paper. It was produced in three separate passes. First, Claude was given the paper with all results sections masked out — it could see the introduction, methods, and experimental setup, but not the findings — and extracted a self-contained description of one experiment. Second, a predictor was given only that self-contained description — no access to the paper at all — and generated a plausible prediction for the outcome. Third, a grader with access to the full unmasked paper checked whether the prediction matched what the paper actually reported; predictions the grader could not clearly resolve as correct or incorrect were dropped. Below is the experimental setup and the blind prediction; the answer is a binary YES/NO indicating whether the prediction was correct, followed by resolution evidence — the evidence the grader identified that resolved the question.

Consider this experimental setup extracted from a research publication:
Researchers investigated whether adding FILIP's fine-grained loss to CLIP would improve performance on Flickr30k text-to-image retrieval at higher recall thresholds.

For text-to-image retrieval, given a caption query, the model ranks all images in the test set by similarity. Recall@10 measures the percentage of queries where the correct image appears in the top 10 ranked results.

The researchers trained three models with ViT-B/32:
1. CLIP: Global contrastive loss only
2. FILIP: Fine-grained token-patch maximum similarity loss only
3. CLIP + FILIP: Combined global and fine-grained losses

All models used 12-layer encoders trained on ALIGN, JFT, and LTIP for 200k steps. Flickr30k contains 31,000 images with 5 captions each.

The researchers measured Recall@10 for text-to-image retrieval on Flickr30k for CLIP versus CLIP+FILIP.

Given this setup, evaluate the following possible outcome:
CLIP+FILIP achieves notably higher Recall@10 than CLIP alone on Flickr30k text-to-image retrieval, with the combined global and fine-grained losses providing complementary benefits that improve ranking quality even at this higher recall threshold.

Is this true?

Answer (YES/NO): NO